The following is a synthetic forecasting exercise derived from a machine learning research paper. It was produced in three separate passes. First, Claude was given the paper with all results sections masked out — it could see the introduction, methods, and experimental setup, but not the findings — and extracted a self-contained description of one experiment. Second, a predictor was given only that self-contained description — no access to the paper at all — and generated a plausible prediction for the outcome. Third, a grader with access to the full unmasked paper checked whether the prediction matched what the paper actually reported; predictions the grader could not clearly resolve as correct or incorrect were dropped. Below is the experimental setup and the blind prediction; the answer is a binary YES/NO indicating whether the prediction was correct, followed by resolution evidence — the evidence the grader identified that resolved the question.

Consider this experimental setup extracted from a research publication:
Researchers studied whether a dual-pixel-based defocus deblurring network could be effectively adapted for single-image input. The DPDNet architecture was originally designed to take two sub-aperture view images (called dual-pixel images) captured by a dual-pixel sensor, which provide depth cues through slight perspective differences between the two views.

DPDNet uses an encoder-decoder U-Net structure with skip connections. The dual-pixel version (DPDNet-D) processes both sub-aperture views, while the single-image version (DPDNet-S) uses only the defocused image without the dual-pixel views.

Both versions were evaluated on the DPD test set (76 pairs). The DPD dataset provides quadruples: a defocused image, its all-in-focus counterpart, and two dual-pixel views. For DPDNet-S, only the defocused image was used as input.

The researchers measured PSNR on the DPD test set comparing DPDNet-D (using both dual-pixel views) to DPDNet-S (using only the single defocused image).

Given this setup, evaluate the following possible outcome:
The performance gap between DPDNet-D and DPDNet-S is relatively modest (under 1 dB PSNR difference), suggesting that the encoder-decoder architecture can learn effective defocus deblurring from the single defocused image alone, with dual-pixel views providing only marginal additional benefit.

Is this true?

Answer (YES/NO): YES